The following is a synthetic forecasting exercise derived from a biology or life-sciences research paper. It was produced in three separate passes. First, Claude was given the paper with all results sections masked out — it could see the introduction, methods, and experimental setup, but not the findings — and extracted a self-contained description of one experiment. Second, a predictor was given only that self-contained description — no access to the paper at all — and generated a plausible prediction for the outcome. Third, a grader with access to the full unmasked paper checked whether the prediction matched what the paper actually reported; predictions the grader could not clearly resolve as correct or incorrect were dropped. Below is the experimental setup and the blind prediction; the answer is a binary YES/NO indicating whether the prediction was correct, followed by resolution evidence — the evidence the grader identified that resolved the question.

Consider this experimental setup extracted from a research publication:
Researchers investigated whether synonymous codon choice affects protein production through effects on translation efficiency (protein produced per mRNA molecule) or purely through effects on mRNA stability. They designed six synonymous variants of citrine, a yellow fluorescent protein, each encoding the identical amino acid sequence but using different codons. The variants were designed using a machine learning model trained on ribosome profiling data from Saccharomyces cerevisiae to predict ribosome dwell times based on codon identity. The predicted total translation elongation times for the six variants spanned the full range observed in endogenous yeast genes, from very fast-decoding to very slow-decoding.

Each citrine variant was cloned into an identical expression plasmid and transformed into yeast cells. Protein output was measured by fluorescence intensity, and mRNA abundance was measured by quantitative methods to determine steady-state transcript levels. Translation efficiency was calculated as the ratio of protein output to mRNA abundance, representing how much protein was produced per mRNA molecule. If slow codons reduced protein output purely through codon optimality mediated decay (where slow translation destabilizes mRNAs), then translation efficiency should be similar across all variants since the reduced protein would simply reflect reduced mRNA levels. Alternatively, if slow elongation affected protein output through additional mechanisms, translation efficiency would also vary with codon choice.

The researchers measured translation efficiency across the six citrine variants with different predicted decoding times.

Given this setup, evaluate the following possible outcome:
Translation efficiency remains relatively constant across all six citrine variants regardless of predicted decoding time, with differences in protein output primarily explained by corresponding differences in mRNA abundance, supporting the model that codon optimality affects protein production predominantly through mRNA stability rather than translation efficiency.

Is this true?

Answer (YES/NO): NO